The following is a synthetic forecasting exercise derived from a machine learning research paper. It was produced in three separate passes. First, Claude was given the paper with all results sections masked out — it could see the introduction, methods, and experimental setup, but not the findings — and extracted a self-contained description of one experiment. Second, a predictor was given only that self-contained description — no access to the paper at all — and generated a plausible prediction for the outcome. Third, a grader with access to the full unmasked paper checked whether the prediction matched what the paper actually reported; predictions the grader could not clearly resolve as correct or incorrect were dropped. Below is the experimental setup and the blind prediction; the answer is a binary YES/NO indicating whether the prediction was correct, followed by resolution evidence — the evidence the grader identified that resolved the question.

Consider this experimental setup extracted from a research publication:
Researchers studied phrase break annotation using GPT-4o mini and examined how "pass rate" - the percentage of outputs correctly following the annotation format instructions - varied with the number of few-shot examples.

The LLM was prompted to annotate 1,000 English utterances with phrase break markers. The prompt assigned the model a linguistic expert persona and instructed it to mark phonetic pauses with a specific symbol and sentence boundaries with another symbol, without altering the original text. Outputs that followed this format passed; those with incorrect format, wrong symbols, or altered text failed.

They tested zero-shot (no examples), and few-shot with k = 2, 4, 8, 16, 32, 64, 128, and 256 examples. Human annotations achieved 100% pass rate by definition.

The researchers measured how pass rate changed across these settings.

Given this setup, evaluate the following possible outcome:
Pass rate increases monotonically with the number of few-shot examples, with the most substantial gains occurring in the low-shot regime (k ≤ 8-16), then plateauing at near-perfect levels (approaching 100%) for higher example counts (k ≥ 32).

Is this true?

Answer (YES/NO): NO